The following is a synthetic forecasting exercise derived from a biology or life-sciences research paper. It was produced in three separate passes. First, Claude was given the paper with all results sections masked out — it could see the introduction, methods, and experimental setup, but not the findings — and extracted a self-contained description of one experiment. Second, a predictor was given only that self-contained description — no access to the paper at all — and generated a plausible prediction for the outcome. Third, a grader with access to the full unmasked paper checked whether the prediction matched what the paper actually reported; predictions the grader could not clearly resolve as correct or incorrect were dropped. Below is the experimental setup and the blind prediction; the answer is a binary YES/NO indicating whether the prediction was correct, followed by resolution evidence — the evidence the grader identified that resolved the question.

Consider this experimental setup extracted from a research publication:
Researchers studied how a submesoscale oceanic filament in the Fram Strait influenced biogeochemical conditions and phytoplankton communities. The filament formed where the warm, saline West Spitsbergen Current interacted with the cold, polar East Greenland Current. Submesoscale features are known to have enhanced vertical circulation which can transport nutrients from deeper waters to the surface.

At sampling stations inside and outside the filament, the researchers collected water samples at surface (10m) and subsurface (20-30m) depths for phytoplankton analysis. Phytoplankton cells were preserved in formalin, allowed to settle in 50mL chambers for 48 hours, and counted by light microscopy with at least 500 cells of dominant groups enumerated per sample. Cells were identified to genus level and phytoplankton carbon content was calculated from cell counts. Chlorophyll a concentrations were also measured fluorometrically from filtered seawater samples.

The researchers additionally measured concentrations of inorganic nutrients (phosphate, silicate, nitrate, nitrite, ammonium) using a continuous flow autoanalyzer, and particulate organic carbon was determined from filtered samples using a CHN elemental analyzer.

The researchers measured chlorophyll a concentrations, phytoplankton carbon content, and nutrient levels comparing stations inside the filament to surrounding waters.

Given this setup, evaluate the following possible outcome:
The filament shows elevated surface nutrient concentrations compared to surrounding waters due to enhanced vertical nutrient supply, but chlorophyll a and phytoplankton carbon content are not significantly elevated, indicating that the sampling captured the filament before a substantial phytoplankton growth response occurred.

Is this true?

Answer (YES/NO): NO